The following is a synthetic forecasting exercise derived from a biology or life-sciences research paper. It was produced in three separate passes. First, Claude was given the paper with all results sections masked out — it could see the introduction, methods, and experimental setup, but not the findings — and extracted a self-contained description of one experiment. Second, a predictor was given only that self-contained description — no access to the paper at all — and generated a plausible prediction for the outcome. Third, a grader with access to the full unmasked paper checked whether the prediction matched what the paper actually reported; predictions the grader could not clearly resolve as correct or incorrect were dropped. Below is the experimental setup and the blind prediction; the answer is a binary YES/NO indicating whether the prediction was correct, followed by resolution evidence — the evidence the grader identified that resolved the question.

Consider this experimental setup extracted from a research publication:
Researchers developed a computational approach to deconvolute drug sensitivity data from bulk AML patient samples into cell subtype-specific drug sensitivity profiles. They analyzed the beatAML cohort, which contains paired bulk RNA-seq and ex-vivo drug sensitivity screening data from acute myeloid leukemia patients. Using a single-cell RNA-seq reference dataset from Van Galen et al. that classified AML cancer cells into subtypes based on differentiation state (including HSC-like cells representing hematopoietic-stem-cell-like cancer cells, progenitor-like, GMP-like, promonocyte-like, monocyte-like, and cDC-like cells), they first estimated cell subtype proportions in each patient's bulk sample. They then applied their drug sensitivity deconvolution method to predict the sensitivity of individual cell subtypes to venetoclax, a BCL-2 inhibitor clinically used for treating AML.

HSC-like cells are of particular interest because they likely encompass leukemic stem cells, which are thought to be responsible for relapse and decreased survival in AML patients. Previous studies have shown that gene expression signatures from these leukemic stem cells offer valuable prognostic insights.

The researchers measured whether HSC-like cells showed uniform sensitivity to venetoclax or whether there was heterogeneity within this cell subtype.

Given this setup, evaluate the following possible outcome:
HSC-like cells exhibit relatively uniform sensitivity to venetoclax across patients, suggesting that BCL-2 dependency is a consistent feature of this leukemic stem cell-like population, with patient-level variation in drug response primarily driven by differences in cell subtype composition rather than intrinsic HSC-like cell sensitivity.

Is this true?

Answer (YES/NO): NO